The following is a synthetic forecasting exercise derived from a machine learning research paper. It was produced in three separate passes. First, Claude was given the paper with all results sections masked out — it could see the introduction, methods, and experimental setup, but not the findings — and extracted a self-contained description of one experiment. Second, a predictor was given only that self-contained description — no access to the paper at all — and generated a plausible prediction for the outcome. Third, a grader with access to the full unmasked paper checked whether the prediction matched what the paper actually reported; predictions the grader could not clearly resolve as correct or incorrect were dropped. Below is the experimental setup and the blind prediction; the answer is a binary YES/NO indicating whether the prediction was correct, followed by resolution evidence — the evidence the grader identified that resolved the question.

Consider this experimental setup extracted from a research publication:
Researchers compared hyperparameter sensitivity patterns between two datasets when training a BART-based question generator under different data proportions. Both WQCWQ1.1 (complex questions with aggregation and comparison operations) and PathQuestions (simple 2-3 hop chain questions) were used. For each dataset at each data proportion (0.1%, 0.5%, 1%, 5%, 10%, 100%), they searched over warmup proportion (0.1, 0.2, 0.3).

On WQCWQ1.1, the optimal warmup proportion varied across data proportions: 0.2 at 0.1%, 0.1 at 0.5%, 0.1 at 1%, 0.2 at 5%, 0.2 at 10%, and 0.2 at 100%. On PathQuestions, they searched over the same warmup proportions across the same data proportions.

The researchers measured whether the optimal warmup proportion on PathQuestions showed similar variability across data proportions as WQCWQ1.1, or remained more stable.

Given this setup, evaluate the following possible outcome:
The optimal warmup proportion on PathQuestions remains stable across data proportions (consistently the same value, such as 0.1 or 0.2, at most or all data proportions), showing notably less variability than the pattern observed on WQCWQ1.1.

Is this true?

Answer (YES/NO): YES